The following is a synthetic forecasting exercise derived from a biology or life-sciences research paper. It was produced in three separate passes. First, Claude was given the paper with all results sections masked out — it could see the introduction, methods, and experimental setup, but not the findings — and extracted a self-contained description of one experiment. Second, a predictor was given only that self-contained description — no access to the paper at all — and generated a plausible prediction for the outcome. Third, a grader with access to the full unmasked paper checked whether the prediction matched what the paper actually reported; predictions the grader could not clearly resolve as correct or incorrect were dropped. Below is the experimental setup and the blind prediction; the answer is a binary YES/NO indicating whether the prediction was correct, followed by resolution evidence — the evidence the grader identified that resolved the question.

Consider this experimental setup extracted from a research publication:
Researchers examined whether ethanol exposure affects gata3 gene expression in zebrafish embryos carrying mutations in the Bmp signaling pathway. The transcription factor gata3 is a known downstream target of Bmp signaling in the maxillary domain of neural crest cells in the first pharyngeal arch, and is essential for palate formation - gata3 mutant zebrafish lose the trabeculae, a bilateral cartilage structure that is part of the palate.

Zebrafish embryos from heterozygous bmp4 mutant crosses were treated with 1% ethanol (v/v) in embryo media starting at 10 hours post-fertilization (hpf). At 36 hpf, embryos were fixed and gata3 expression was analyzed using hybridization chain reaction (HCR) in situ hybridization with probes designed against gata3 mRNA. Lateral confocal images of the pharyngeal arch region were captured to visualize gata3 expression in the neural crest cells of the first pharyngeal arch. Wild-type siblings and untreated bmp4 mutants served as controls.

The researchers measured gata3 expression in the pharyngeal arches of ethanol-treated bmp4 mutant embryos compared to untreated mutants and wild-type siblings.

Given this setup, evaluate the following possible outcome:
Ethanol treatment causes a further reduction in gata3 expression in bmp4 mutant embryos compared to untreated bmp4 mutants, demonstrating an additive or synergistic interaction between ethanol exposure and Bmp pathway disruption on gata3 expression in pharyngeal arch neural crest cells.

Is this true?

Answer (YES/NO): NO